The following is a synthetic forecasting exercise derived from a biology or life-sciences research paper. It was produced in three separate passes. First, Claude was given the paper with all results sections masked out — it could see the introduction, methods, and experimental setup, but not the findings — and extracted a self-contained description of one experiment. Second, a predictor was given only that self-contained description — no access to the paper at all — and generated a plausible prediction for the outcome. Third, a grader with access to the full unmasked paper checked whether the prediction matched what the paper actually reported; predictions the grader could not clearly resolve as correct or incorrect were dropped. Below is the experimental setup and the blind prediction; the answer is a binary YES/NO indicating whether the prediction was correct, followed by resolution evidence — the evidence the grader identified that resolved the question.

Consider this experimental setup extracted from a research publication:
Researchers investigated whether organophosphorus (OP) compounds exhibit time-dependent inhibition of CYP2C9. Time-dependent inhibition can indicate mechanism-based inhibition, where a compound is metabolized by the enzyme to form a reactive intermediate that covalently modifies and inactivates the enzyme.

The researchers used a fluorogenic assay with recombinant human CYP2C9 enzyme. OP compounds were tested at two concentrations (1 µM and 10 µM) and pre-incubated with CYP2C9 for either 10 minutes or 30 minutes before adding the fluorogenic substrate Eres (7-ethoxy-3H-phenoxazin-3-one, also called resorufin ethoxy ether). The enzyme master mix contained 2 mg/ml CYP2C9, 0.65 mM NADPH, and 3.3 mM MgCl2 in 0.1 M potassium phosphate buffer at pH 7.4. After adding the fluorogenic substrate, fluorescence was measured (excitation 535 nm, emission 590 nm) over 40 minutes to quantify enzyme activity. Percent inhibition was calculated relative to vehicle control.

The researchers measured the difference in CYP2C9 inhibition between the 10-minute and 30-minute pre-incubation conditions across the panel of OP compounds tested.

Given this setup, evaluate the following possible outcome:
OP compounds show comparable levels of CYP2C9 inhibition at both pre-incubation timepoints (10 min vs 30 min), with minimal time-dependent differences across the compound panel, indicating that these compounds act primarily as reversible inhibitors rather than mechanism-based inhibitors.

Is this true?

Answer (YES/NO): NO